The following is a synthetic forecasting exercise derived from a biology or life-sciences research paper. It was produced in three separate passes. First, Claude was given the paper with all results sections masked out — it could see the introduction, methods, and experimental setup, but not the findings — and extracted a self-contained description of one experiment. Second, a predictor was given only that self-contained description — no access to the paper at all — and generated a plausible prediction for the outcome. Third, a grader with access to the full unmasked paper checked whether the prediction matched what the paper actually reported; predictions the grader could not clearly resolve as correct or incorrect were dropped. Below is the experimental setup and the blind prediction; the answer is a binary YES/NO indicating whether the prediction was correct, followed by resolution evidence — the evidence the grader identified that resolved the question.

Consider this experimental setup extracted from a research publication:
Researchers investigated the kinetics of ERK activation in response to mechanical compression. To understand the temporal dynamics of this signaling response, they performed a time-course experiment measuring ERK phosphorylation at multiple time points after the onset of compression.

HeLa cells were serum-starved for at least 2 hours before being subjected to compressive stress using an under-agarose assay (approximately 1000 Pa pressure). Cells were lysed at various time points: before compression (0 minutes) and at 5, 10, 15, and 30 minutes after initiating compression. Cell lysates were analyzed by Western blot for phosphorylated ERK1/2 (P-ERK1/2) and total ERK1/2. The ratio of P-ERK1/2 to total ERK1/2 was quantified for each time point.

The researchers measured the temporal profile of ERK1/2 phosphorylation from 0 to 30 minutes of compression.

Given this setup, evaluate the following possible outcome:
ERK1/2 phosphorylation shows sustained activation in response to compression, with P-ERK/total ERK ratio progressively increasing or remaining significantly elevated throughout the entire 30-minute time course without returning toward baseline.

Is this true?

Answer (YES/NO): NO